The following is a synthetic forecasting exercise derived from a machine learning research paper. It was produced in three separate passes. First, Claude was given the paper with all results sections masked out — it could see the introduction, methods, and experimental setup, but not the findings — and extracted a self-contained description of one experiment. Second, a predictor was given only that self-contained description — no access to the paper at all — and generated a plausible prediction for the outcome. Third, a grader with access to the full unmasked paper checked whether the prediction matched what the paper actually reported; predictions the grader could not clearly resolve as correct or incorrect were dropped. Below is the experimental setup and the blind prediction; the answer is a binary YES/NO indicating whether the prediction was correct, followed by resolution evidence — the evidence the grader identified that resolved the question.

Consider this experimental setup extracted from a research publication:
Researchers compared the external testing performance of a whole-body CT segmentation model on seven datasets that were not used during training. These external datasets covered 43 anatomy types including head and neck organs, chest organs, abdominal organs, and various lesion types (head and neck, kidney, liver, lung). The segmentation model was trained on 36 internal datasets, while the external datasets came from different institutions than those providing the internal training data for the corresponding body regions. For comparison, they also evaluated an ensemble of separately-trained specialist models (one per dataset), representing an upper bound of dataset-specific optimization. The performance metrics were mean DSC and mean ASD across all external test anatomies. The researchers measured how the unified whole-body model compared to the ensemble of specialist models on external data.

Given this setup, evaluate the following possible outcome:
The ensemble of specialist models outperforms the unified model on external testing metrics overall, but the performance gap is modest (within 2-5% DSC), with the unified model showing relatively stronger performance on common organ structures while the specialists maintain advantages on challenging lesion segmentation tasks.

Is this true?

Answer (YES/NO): NO